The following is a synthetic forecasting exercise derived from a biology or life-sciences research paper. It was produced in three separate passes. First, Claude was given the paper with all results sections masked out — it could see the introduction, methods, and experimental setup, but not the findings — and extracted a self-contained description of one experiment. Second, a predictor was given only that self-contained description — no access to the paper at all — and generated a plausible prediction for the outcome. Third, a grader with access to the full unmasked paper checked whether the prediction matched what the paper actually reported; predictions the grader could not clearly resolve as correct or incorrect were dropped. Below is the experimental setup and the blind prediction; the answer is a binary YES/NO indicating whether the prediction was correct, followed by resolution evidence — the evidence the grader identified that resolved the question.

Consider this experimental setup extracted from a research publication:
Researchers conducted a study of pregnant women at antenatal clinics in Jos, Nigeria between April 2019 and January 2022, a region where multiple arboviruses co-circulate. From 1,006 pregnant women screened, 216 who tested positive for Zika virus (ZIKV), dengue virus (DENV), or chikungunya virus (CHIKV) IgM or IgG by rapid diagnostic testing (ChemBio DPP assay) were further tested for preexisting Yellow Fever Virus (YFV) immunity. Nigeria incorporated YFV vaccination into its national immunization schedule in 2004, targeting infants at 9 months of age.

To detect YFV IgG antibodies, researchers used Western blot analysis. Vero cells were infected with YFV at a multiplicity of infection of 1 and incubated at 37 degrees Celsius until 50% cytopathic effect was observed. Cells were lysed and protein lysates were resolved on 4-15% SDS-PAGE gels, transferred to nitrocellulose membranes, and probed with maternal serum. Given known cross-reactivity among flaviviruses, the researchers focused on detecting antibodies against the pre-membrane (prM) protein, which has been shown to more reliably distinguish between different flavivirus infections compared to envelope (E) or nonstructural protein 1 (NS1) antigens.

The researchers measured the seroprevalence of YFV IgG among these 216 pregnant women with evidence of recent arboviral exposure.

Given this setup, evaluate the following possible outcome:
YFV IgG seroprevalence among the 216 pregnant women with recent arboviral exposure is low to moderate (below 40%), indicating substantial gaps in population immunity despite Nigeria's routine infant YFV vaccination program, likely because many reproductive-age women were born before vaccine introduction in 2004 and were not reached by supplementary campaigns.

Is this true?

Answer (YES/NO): NO